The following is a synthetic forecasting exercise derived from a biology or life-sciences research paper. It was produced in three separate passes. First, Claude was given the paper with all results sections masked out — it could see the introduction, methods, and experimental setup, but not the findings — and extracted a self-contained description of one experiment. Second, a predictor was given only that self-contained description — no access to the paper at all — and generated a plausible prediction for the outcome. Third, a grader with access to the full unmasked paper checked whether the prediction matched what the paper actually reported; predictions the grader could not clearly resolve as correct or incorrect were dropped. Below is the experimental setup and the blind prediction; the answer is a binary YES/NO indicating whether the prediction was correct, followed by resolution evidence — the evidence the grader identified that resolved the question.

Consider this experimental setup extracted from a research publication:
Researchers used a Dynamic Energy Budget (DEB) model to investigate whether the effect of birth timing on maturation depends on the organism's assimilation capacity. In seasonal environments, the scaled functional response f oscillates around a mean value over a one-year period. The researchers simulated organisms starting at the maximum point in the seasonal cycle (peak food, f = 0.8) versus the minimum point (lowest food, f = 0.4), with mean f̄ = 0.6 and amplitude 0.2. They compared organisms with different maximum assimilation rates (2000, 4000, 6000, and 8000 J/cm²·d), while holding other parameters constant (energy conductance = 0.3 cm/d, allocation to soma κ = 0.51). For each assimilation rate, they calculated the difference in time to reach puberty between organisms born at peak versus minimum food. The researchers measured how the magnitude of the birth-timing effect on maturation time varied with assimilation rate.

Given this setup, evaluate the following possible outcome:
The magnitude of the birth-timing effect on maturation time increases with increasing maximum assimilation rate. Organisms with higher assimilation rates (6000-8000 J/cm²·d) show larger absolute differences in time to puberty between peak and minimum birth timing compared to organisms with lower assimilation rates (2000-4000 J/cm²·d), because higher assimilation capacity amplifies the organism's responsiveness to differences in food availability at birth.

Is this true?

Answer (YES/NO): NO